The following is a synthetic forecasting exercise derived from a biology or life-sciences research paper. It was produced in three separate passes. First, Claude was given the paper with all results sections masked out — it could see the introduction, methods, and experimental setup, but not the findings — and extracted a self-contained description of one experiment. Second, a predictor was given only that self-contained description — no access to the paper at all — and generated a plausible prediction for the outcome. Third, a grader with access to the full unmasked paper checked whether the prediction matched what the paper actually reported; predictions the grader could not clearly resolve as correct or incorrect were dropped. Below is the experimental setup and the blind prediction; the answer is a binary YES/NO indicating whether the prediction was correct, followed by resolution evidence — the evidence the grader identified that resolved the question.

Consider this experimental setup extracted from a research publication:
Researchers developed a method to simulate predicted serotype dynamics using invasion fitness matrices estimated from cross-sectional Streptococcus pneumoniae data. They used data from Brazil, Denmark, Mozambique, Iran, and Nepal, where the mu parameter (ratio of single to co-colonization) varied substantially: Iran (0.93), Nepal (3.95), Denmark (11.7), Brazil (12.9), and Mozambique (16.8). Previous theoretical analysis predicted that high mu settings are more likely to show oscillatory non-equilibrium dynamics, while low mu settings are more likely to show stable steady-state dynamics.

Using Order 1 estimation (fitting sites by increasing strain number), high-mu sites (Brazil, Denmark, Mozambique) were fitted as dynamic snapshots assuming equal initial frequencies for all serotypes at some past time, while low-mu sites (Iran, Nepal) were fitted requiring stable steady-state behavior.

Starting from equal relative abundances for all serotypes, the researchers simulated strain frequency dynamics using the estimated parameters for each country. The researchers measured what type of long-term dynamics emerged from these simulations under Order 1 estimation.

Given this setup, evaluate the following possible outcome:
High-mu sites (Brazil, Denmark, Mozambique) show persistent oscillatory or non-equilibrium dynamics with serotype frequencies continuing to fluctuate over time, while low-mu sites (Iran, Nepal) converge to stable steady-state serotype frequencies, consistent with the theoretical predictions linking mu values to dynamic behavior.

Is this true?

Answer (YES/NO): YES